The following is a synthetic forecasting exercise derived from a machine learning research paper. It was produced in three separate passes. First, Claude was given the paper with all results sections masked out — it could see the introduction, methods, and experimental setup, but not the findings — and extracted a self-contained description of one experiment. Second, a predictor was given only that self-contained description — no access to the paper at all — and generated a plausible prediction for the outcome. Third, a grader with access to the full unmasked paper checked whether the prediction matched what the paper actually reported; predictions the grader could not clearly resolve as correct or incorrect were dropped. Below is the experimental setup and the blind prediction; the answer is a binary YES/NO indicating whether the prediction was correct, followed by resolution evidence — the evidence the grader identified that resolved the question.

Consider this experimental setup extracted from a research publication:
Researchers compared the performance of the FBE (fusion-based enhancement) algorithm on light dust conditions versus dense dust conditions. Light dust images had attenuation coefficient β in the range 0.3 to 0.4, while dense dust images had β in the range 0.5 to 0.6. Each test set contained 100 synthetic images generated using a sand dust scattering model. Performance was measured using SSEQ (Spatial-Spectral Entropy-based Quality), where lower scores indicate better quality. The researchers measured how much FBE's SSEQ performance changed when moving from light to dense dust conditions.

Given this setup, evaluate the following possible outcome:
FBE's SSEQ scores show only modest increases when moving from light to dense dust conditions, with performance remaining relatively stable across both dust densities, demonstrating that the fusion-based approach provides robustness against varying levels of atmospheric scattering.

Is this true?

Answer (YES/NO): NO